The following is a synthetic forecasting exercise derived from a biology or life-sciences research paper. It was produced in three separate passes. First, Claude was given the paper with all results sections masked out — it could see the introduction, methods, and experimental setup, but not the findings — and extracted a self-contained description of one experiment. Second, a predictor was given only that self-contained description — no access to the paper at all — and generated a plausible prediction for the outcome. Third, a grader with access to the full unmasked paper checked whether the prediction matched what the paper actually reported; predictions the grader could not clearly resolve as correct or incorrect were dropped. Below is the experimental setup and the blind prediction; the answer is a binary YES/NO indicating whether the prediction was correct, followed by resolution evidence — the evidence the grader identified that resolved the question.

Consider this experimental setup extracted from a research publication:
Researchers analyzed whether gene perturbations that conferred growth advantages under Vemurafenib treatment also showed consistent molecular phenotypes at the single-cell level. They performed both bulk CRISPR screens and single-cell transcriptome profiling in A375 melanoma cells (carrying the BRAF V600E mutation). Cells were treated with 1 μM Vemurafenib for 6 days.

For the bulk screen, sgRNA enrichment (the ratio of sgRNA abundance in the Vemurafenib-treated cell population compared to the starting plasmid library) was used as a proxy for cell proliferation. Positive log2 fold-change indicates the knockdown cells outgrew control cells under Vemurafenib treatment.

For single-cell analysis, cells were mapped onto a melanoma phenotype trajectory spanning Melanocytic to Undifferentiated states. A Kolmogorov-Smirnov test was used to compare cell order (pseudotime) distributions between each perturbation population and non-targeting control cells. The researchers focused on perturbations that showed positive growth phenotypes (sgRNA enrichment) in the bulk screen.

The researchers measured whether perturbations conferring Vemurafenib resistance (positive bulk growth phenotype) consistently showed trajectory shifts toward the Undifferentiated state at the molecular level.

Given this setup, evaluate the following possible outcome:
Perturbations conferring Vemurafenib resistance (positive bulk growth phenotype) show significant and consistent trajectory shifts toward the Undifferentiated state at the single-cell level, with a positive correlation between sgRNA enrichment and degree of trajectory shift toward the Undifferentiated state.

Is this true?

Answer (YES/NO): YES